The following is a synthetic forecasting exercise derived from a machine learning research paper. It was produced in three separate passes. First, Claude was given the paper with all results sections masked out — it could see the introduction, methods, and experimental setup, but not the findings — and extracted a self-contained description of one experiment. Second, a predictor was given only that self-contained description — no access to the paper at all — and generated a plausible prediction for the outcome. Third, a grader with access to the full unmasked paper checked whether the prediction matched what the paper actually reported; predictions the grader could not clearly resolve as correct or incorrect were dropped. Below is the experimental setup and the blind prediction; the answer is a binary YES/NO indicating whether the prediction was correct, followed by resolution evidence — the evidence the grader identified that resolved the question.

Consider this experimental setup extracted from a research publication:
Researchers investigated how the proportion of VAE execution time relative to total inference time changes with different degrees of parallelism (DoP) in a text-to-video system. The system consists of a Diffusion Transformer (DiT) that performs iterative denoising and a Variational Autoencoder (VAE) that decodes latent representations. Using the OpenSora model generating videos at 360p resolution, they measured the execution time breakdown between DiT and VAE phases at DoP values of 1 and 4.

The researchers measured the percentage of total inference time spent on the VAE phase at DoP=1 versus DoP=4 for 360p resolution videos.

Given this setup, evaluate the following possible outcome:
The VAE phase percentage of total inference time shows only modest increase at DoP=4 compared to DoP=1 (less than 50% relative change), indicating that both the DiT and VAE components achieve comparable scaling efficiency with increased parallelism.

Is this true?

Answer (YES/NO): NO